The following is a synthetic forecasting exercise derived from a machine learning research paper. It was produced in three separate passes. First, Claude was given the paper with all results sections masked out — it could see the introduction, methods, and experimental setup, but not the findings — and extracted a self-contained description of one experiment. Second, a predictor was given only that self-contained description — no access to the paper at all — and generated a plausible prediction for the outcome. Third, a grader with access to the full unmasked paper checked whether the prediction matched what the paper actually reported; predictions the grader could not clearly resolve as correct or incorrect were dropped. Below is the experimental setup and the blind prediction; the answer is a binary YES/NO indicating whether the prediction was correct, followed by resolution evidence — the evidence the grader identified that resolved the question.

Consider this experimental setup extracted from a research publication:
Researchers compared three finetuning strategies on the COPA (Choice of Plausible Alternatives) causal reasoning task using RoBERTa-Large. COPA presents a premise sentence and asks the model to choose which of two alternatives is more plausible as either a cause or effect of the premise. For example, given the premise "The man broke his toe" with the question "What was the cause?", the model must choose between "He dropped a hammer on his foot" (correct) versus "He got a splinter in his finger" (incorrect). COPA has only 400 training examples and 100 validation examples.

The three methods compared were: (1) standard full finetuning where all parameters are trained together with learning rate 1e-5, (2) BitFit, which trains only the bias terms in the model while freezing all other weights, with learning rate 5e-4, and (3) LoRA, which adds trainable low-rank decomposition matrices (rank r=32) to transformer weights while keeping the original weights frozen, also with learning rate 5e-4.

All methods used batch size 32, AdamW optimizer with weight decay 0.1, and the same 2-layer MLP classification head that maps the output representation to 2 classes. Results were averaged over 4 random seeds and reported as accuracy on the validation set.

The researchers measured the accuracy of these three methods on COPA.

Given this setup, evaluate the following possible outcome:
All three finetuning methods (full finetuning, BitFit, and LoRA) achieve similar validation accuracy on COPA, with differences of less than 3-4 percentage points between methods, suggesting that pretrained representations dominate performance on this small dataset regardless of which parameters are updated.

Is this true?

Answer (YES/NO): YES